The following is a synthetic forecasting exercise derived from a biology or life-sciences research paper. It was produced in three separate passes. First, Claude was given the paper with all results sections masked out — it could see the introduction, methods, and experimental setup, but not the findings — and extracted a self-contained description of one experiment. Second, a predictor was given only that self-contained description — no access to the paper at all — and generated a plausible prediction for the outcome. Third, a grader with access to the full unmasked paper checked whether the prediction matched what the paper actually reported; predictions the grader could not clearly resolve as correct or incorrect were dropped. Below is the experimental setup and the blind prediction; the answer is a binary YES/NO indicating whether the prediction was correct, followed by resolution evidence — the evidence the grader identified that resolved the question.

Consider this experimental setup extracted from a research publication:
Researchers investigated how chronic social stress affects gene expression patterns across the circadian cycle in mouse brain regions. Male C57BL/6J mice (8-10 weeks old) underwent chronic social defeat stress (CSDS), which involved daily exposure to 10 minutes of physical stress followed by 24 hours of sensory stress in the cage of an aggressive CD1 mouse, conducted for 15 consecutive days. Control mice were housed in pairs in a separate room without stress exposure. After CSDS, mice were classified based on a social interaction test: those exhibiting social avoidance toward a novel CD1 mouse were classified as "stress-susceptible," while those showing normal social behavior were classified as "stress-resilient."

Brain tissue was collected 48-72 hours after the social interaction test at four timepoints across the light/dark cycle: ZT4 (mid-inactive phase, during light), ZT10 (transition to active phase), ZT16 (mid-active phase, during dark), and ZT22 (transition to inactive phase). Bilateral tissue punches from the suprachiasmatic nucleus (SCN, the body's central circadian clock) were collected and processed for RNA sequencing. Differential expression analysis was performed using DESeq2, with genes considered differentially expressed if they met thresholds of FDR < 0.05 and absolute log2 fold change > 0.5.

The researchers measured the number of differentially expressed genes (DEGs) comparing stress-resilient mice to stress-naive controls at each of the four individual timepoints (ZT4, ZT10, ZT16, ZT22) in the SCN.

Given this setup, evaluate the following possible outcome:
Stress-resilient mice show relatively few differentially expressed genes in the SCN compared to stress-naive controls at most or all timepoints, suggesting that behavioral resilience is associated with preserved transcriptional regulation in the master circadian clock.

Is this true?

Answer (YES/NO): NO